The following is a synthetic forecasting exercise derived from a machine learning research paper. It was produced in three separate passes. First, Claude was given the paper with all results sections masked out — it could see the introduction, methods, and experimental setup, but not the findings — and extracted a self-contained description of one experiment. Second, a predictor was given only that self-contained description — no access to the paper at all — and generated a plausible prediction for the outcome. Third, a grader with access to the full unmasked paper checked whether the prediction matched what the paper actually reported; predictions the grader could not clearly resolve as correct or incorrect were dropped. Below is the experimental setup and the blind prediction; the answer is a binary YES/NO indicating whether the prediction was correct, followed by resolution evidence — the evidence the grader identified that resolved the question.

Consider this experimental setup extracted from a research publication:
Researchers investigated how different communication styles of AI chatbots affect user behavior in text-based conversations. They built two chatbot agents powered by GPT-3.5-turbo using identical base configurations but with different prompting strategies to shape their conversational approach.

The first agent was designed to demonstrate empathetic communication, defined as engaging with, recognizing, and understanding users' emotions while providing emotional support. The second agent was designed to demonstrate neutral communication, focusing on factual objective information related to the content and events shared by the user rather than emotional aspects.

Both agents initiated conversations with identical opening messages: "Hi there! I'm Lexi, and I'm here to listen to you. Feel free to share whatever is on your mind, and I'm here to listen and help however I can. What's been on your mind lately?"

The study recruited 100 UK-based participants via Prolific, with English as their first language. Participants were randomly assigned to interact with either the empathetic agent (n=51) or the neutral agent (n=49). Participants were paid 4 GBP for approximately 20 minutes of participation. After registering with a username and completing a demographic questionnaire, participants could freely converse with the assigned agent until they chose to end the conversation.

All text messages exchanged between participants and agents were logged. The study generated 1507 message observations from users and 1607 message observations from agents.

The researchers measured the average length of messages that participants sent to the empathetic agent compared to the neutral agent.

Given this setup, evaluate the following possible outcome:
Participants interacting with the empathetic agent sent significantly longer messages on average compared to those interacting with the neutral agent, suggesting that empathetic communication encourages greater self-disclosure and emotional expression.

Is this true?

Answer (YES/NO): YES